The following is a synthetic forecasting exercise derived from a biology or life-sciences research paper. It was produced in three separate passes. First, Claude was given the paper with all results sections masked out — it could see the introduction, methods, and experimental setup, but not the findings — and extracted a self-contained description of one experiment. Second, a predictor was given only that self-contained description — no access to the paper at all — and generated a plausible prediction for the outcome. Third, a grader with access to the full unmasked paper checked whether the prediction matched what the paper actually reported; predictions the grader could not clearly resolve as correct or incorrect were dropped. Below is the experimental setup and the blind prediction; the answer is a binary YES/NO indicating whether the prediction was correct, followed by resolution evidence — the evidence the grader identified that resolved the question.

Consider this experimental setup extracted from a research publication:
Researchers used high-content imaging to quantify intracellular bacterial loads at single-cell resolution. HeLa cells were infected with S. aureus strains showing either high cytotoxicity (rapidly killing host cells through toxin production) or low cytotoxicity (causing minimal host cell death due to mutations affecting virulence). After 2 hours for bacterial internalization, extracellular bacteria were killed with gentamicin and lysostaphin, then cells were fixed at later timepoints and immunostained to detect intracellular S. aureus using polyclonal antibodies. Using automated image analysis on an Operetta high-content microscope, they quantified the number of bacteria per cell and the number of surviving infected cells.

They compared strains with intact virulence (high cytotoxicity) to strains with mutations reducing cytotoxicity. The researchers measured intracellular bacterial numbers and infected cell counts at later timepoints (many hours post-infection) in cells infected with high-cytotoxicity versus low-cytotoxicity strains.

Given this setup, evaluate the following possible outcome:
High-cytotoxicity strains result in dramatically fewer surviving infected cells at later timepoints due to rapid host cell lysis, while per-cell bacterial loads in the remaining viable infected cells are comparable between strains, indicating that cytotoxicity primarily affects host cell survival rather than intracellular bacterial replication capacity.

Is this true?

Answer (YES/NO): NO